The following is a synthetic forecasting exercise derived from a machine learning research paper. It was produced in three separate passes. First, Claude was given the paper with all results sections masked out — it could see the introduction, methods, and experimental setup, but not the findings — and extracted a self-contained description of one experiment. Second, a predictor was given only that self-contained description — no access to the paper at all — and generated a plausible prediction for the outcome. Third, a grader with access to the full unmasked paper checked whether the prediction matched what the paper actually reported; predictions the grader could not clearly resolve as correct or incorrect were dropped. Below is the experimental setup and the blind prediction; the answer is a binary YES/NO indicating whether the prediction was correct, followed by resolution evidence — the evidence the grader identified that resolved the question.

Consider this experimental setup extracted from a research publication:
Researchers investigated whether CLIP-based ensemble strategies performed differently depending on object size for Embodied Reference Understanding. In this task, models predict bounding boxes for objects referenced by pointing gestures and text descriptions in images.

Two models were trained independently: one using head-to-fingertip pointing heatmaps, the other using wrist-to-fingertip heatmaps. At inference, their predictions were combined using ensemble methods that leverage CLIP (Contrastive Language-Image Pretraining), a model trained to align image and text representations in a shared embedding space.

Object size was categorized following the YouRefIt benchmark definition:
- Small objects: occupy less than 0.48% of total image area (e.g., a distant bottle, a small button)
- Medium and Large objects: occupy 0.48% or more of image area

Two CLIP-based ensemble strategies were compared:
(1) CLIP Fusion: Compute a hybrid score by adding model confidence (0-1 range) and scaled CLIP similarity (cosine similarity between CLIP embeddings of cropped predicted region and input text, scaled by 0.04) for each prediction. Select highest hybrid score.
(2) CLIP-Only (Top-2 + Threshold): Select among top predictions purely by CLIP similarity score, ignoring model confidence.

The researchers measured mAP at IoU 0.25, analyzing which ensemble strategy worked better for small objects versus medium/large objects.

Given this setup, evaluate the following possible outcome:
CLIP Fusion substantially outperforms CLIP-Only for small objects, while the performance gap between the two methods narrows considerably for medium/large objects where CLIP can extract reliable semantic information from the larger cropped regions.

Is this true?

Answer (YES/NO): NO